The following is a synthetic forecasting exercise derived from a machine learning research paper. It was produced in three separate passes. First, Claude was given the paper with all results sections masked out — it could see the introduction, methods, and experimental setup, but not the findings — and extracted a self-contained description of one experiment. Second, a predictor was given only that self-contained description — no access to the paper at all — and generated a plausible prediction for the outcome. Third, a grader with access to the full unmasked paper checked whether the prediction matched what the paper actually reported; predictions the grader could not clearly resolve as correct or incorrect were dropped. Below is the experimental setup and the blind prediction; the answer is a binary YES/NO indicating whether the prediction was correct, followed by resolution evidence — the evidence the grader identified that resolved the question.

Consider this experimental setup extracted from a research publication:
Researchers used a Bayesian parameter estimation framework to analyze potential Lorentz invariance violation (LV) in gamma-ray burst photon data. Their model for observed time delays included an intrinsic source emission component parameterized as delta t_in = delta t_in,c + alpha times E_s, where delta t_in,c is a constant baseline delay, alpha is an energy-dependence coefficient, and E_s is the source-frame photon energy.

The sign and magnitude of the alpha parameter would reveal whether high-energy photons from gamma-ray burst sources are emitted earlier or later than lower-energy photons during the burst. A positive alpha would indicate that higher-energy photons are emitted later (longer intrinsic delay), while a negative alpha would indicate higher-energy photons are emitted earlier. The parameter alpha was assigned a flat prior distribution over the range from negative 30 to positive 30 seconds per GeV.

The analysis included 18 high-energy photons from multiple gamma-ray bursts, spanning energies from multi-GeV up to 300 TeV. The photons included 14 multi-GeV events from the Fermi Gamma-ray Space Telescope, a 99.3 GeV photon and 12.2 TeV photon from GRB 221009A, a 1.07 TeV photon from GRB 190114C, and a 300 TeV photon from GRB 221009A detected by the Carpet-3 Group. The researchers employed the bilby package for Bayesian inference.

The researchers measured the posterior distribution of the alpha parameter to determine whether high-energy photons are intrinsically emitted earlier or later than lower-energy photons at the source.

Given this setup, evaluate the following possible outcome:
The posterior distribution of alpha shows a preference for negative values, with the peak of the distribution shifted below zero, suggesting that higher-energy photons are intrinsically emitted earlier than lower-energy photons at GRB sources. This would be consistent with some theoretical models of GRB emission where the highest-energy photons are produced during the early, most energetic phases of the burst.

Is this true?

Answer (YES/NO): YES